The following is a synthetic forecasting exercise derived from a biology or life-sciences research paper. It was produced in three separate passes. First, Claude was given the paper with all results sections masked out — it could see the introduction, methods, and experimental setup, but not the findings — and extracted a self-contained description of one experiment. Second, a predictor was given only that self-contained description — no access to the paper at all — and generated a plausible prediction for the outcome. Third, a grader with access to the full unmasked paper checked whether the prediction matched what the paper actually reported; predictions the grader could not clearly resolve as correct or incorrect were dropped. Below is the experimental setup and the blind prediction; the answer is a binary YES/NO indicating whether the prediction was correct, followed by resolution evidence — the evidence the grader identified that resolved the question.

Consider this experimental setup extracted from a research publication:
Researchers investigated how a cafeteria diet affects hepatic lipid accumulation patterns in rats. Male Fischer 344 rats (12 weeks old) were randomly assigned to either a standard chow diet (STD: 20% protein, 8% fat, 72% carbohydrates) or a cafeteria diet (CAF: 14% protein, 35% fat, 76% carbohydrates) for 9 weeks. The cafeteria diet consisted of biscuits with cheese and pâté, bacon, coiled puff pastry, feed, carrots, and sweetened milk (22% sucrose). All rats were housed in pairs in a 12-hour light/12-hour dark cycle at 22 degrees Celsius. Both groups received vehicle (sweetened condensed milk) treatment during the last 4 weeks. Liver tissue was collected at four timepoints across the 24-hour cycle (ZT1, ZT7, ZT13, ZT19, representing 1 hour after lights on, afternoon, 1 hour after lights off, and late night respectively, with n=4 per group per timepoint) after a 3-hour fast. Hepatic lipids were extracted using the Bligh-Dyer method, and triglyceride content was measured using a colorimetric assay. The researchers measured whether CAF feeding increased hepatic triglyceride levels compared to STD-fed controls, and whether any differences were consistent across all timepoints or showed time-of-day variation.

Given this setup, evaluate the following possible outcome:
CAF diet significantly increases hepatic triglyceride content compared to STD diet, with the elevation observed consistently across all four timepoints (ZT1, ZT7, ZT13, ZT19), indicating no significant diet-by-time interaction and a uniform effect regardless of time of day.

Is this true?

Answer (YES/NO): YES